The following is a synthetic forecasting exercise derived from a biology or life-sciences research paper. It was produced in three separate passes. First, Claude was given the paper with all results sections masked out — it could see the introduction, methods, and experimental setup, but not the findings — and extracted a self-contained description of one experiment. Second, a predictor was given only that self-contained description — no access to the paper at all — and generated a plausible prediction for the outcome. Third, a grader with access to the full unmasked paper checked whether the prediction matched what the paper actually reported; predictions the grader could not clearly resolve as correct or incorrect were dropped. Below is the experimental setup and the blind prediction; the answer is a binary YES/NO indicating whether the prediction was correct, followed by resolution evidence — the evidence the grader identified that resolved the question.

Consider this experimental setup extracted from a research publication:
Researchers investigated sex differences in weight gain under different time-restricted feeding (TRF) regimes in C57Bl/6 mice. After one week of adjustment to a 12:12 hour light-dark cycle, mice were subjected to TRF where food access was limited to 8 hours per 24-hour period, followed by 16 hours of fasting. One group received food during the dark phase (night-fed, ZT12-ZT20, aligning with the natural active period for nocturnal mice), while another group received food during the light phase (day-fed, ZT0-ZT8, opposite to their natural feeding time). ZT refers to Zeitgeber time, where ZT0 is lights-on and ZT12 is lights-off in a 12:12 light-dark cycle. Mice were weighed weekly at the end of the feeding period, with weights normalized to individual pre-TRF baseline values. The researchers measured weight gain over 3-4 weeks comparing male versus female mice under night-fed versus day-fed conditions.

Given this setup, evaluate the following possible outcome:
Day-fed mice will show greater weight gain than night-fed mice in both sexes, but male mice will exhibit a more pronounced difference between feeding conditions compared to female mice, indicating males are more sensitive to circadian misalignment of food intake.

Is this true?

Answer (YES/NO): NO